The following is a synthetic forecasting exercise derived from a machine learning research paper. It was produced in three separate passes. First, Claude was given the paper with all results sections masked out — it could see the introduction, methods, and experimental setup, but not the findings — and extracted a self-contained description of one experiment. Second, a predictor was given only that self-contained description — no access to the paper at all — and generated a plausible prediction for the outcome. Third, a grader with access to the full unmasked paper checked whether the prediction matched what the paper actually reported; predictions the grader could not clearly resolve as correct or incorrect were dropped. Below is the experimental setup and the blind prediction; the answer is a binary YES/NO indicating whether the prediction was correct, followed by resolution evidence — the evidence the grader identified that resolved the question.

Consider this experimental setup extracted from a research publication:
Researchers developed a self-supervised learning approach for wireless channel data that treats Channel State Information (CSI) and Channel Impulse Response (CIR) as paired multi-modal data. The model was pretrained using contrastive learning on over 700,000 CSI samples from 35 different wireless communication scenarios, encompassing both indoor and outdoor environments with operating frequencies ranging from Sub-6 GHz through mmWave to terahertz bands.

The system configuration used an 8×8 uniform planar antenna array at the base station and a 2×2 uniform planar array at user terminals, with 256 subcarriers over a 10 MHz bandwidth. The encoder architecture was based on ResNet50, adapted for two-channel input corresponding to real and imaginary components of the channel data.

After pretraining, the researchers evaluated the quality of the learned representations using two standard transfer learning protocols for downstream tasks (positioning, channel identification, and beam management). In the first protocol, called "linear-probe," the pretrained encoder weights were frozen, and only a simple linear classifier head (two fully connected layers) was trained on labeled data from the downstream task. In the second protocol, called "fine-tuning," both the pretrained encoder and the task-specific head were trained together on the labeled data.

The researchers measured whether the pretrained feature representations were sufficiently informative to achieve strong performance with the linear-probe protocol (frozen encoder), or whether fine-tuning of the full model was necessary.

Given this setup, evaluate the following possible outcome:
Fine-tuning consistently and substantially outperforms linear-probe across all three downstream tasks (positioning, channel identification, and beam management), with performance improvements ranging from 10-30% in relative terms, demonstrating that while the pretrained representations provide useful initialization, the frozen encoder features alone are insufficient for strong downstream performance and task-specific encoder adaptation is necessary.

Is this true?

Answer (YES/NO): NO